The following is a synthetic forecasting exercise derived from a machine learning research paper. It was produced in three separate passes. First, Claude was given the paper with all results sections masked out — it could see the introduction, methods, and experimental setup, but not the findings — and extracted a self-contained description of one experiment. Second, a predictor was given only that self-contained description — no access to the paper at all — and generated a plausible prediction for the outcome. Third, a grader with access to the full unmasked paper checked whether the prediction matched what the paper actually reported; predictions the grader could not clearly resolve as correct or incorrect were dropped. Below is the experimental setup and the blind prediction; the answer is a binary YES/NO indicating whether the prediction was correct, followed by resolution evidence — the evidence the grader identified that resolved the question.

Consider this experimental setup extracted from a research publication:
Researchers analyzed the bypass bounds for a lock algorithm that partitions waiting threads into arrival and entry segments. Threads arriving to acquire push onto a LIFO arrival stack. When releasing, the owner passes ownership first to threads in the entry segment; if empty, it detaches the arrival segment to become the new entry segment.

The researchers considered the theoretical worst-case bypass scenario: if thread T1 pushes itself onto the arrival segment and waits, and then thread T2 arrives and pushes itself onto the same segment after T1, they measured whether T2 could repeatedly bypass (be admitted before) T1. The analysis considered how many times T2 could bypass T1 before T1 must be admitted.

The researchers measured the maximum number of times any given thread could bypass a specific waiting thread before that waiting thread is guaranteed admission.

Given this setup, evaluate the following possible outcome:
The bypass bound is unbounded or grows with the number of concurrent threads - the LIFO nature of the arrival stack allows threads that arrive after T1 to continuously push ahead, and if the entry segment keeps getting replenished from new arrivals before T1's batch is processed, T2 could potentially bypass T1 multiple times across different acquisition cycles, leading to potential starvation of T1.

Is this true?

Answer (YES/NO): NO